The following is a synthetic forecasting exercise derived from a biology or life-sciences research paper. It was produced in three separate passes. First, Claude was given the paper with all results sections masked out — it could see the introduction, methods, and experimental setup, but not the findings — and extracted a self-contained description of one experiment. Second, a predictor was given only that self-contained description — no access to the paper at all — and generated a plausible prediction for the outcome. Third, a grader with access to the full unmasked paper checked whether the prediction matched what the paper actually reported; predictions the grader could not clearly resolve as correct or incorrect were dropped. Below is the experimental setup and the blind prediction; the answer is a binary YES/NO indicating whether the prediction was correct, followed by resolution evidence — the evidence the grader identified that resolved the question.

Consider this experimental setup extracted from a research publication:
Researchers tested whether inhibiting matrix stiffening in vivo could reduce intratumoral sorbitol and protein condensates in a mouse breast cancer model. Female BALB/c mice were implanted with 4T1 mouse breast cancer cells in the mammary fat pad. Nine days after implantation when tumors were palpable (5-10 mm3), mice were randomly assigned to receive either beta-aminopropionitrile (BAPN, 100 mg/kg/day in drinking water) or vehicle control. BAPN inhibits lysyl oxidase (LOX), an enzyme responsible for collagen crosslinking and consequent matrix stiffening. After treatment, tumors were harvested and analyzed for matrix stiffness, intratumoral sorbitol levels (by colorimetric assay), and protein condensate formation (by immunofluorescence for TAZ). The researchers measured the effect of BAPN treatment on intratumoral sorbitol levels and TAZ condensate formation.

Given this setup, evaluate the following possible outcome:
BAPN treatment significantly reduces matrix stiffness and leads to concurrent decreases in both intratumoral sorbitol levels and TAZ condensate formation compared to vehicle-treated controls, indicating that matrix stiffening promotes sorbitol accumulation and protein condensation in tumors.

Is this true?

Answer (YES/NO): YES